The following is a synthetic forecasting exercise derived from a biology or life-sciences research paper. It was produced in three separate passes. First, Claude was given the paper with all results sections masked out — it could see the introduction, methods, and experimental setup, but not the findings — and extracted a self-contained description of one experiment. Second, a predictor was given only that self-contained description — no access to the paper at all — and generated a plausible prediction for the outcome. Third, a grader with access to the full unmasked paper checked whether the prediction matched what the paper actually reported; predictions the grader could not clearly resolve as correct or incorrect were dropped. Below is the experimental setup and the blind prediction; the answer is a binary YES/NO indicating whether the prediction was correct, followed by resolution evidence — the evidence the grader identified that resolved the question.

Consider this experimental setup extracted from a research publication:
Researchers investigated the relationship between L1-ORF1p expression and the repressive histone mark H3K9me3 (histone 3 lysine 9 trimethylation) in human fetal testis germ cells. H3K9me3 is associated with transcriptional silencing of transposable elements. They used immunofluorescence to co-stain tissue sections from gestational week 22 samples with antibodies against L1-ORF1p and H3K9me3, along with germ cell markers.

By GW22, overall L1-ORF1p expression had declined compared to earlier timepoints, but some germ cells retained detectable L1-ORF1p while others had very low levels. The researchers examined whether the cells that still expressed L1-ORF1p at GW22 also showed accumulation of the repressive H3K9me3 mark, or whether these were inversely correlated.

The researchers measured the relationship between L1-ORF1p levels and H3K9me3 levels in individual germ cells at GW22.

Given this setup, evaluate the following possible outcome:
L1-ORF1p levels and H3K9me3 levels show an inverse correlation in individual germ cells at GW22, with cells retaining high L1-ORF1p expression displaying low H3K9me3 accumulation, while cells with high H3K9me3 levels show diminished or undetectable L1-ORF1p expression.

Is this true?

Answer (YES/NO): NO